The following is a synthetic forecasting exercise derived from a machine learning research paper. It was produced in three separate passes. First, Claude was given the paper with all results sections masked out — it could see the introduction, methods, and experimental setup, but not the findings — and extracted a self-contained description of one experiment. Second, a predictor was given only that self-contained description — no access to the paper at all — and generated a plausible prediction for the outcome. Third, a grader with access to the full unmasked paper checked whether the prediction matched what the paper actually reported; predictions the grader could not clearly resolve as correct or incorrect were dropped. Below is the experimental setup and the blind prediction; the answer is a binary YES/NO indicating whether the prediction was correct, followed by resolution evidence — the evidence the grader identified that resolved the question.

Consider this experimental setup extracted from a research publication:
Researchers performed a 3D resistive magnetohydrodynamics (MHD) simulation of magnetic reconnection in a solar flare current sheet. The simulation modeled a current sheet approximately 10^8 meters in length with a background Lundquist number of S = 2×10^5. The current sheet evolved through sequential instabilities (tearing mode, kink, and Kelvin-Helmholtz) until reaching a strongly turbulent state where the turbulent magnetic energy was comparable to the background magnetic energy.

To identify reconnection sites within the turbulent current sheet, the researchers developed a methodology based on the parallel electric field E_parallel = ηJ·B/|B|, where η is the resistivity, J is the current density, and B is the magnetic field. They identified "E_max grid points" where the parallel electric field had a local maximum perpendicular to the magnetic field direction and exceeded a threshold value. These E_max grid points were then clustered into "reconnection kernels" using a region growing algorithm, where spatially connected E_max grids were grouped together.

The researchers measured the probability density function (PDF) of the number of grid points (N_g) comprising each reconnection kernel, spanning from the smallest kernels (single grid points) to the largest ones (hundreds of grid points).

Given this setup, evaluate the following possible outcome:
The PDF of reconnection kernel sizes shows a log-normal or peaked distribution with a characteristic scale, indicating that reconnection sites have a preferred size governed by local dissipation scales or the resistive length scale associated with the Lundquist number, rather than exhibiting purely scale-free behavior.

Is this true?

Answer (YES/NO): NO